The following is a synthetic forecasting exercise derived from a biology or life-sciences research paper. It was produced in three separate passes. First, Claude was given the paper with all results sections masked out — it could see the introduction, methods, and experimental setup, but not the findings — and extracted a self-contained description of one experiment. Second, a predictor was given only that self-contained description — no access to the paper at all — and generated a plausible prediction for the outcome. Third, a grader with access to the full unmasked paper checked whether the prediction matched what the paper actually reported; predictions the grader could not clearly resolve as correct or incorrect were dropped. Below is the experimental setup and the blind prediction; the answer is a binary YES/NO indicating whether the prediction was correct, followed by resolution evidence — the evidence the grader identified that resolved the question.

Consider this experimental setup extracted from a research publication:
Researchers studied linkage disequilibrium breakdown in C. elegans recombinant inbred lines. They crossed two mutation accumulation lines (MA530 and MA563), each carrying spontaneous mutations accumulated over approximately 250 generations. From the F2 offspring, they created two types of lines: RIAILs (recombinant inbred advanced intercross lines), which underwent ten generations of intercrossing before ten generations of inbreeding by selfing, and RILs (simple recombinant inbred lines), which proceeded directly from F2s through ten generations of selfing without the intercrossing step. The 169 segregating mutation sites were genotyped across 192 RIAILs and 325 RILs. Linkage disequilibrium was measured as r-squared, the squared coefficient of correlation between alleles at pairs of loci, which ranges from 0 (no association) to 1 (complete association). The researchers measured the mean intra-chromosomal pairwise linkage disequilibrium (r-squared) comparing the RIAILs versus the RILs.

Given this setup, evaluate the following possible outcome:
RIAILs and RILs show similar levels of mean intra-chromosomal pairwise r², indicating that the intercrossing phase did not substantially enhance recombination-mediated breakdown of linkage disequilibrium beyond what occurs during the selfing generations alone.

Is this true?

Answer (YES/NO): NO